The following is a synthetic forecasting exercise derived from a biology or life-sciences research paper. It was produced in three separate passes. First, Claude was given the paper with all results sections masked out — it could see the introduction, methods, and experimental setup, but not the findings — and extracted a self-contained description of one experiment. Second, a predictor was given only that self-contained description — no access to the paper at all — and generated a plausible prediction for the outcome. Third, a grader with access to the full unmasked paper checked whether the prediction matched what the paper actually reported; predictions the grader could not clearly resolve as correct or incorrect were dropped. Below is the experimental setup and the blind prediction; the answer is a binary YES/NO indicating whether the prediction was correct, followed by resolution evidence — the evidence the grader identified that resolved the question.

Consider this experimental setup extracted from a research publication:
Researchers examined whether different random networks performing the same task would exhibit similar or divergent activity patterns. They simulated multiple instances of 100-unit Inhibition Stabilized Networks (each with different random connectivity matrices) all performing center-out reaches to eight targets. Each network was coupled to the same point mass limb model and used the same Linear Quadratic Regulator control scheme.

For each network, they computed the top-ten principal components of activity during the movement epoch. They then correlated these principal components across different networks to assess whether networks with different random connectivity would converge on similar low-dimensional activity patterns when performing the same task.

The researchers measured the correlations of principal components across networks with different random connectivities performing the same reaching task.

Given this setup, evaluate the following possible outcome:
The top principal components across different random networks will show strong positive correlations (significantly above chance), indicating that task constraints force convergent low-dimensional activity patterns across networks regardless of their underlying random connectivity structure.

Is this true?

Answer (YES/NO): YES